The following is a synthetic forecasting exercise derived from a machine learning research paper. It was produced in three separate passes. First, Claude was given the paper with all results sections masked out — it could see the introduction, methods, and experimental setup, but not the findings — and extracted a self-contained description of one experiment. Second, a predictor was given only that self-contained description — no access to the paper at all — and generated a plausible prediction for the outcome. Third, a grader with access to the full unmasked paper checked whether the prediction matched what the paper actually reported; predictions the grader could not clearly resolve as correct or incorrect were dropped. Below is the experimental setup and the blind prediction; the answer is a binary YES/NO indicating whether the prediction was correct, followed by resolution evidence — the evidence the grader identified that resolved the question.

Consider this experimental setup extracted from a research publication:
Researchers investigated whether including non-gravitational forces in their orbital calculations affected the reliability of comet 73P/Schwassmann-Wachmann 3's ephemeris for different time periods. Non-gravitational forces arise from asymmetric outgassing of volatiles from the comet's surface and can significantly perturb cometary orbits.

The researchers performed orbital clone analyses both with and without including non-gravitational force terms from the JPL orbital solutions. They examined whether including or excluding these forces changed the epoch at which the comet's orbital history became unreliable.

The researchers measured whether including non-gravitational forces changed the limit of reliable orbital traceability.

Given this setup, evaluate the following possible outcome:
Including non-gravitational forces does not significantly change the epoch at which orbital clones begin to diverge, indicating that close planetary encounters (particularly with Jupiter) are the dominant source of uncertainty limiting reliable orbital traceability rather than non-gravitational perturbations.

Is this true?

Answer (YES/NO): YES